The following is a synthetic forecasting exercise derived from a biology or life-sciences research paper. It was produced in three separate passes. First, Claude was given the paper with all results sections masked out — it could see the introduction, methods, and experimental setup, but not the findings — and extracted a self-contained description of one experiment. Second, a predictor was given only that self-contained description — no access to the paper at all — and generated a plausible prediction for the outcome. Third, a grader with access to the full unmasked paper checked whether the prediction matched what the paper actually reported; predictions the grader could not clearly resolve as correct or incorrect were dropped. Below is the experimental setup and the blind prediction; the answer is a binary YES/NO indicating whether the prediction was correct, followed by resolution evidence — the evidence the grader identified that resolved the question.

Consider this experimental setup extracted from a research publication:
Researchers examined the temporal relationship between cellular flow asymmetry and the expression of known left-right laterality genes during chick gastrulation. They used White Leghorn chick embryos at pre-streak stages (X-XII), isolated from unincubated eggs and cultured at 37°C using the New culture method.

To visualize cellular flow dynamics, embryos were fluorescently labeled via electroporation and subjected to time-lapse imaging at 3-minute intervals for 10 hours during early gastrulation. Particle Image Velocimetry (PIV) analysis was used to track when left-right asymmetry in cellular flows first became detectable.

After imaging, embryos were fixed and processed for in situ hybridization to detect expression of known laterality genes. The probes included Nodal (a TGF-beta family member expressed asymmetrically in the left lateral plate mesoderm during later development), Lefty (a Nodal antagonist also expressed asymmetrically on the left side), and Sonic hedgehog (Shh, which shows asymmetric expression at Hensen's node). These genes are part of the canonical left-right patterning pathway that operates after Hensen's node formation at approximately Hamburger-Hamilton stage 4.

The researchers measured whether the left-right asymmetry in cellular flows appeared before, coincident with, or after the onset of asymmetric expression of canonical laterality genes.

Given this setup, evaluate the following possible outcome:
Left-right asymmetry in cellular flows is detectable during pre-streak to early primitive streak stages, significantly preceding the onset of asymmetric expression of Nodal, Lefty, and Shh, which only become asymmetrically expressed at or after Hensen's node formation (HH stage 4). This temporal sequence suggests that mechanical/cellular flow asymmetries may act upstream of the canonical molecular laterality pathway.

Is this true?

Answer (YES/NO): YES